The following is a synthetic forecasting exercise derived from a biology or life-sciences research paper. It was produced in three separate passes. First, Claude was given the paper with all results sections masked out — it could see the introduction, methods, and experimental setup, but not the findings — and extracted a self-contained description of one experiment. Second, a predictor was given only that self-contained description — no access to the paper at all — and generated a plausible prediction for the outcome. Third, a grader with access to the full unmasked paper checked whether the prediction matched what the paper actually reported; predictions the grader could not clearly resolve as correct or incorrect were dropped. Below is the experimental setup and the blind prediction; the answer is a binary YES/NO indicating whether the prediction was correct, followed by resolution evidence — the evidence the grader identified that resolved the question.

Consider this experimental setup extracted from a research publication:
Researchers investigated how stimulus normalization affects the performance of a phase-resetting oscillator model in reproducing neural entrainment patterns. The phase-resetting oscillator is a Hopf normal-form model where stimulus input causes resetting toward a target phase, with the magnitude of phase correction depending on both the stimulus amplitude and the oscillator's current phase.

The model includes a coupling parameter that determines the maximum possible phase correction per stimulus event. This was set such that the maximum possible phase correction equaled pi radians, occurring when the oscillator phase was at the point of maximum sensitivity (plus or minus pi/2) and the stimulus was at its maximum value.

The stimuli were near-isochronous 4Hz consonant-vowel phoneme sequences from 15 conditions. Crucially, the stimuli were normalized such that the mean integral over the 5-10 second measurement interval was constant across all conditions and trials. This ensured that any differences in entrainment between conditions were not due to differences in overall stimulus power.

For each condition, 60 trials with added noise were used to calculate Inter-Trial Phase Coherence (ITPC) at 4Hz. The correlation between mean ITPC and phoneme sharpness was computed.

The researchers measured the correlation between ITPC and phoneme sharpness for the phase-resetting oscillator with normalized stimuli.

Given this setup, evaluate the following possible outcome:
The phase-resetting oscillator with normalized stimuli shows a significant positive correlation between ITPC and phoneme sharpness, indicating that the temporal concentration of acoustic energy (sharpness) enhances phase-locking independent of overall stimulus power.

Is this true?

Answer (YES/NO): NO